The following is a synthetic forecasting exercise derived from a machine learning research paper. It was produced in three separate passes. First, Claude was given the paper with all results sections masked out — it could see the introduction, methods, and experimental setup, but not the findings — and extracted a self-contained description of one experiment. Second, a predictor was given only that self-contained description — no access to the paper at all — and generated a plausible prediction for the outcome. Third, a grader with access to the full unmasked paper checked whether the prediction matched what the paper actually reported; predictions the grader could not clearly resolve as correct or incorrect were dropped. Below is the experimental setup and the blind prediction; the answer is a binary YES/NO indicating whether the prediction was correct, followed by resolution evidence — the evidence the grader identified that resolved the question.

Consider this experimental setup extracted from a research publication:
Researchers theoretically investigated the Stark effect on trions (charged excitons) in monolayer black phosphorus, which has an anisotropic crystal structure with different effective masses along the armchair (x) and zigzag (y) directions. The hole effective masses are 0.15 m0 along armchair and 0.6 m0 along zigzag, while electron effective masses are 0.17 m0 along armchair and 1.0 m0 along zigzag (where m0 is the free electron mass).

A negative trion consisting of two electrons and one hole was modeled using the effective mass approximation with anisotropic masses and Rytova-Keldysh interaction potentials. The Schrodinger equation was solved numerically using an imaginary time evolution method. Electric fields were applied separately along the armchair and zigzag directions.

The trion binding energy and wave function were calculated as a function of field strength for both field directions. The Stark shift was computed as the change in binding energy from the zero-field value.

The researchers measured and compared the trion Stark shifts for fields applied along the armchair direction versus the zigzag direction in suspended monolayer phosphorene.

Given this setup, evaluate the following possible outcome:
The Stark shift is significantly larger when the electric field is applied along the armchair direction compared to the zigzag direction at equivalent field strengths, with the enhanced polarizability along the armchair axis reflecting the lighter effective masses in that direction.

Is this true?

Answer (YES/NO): YES